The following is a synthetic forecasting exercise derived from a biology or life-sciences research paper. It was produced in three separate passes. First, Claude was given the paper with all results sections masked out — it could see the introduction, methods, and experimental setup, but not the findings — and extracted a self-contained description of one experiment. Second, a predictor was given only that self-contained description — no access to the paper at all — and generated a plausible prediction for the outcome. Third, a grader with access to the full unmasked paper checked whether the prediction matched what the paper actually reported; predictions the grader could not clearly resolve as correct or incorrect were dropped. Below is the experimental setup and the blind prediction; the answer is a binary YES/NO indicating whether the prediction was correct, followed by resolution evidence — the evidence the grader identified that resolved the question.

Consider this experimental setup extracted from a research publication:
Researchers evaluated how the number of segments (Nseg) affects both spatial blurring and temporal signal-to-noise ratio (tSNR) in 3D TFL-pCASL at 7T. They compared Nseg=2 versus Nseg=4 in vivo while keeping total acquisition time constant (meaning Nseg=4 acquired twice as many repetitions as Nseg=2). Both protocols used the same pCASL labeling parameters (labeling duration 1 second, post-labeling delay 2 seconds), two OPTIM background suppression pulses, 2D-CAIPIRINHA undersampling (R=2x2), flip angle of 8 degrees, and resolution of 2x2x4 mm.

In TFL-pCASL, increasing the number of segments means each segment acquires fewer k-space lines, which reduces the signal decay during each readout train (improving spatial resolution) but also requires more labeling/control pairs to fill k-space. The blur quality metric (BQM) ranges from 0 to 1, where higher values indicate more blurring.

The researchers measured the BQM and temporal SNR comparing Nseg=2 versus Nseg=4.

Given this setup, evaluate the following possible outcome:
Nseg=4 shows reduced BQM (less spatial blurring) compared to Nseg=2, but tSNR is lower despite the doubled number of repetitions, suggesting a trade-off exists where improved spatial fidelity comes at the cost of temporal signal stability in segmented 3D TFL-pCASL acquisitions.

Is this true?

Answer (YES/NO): NO